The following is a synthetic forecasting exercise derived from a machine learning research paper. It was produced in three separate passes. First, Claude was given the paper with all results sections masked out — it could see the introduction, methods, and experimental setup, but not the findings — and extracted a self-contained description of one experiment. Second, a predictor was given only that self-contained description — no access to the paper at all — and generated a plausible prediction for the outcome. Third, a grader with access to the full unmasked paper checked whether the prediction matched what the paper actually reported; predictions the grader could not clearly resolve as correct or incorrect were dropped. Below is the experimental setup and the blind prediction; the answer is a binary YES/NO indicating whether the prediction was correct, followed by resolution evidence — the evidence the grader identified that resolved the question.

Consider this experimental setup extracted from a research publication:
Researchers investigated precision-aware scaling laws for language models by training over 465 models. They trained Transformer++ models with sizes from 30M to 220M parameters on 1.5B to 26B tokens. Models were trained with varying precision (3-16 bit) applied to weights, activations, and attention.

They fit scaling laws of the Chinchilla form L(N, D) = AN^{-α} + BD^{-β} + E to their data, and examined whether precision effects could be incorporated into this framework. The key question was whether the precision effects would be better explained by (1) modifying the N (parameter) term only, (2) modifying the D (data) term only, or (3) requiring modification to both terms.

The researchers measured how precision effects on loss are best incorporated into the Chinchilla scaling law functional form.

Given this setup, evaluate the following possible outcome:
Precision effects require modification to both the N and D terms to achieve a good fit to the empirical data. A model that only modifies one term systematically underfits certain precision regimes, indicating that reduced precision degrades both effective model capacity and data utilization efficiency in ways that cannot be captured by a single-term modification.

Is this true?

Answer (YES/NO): NO